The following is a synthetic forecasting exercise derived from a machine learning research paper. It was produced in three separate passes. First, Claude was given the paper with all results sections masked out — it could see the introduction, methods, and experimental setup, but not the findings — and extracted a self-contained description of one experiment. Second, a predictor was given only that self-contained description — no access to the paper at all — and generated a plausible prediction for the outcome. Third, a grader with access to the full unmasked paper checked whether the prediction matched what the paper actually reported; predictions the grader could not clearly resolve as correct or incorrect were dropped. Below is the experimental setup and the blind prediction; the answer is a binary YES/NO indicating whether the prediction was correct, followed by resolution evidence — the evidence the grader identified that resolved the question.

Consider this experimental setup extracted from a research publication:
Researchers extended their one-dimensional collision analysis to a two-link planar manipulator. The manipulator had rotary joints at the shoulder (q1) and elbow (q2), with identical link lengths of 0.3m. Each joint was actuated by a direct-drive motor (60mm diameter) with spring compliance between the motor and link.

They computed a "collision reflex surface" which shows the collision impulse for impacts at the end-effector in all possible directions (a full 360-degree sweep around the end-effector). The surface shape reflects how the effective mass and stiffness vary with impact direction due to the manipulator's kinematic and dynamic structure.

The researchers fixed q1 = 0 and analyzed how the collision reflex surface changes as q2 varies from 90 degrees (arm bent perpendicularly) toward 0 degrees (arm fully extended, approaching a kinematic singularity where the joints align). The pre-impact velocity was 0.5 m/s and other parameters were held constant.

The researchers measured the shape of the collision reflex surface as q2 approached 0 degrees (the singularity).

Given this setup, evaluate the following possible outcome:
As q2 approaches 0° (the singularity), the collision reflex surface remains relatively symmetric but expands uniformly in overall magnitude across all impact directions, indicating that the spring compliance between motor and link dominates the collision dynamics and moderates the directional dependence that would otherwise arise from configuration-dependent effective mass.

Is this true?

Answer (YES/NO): NO